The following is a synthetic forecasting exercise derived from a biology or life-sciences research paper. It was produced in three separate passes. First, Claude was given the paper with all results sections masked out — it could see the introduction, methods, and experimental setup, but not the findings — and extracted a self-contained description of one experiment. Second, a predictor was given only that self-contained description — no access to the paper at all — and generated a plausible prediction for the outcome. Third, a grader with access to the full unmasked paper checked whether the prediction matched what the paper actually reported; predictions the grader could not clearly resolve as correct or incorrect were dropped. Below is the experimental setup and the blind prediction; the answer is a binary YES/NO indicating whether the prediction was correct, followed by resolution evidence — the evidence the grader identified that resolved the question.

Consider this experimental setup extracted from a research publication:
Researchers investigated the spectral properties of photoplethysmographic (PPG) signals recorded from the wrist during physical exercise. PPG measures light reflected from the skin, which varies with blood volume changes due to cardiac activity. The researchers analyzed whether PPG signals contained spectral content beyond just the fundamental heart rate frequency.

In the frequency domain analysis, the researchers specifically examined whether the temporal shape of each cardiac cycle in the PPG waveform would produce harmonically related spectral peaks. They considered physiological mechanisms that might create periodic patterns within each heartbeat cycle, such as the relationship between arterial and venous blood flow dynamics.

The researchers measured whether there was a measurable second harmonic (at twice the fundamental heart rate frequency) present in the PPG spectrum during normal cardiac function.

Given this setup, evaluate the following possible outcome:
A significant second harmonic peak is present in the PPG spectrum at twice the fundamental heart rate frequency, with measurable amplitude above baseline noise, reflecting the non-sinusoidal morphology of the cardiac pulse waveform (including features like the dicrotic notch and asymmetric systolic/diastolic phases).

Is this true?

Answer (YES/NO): YES